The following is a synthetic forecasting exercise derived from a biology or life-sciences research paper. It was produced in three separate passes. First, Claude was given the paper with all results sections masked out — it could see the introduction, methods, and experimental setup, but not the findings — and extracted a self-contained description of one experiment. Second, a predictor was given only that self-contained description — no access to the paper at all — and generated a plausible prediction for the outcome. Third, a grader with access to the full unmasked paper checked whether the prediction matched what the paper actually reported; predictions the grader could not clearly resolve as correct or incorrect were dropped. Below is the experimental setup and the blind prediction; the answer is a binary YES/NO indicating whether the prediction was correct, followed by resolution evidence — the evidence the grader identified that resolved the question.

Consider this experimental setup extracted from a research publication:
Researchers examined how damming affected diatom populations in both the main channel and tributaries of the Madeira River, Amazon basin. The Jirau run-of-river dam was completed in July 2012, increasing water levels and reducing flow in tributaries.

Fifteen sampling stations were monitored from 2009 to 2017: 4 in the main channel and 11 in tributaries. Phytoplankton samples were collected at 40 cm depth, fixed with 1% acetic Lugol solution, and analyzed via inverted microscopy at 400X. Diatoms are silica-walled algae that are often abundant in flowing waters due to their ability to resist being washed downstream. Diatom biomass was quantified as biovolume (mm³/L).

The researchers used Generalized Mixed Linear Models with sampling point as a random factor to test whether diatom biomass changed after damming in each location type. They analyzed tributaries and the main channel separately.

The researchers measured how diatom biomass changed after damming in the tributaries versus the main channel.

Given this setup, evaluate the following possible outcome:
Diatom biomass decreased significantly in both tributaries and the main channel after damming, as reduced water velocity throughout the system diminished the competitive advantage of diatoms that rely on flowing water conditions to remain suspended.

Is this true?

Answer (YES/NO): NO